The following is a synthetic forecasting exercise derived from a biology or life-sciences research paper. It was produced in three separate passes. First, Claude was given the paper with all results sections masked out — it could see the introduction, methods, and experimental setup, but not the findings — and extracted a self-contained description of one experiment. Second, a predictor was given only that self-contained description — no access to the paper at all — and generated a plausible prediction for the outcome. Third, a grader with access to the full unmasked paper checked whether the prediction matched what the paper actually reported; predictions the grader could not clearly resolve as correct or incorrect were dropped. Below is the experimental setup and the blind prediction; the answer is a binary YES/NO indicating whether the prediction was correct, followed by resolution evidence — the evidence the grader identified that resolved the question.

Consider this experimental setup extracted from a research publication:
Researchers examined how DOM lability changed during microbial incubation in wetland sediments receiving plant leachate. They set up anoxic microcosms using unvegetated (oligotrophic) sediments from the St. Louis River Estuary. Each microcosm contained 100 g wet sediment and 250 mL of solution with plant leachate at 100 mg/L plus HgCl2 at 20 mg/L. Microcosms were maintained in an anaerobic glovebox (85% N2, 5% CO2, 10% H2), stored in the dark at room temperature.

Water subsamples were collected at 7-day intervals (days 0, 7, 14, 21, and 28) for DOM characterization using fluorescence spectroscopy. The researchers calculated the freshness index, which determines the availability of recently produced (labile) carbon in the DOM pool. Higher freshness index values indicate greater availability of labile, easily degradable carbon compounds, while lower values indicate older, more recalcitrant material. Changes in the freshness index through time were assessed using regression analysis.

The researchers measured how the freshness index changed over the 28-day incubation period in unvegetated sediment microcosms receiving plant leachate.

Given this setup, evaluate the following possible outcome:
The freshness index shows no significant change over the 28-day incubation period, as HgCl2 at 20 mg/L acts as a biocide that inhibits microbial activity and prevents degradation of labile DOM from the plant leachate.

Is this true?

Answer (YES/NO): NO